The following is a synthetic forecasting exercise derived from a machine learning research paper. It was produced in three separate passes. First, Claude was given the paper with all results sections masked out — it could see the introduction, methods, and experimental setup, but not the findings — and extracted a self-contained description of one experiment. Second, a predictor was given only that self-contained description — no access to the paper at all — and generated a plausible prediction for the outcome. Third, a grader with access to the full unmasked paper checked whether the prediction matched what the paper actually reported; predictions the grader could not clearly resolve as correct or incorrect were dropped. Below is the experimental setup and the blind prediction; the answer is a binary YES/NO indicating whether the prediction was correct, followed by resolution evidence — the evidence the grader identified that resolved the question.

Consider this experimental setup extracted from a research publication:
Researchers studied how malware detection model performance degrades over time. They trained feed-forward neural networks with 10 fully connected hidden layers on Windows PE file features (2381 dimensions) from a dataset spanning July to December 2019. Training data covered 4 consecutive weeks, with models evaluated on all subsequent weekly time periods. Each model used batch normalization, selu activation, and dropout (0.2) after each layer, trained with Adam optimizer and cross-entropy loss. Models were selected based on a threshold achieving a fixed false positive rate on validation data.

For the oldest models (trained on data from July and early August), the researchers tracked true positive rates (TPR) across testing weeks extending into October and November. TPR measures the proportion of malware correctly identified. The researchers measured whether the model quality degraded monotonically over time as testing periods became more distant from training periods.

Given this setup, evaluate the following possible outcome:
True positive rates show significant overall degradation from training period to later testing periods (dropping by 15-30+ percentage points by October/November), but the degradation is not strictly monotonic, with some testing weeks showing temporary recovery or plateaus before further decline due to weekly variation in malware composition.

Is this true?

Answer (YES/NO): YES